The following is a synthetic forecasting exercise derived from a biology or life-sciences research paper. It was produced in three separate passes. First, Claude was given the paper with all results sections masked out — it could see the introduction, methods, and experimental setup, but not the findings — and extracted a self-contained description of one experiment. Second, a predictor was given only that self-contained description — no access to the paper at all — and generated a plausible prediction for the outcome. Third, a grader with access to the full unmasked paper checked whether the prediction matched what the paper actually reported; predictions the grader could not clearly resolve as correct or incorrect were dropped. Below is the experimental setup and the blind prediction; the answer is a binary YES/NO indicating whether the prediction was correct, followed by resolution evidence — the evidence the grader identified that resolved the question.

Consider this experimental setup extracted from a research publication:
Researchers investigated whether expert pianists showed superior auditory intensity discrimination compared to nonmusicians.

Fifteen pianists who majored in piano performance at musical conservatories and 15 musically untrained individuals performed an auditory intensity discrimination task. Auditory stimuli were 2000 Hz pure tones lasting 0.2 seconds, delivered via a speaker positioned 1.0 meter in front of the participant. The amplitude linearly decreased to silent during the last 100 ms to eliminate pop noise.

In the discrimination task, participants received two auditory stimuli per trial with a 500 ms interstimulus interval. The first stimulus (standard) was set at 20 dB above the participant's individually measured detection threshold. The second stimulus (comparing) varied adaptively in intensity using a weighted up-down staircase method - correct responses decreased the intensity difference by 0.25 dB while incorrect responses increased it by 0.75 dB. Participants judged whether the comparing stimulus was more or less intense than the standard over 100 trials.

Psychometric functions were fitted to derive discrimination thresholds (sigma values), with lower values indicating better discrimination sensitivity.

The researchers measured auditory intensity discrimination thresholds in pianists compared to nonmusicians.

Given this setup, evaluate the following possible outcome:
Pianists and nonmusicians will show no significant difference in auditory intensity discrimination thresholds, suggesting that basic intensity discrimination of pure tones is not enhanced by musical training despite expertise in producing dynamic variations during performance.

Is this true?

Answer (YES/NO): NO